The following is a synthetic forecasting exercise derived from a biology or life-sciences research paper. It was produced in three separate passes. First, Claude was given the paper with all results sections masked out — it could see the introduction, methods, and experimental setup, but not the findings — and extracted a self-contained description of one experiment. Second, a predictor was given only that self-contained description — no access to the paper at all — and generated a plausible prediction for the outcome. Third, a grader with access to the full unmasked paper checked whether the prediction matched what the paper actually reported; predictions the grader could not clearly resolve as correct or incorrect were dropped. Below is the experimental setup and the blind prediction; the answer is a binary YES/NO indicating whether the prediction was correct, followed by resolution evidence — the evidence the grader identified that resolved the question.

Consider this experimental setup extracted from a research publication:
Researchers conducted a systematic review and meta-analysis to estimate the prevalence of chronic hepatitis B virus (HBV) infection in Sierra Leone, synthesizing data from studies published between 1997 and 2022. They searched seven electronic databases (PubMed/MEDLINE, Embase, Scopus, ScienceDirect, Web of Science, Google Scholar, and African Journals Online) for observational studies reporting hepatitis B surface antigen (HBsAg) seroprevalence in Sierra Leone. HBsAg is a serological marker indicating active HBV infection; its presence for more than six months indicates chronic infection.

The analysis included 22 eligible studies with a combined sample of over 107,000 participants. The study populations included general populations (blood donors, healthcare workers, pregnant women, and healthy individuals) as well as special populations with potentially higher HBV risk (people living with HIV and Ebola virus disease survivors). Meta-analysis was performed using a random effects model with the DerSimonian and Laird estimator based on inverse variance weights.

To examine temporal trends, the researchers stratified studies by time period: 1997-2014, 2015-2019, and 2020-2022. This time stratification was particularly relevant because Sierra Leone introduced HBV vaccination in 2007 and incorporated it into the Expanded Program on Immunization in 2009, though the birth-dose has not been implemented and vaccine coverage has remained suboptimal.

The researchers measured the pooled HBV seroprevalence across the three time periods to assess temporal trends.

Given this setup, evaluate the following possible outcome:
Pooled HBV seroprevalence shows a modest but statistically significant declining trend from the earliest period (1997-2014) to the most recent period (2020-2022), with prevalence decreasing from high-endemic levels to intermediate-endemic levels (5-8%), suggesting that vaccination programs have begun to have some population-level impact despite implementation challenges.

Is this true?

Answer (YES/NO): NO